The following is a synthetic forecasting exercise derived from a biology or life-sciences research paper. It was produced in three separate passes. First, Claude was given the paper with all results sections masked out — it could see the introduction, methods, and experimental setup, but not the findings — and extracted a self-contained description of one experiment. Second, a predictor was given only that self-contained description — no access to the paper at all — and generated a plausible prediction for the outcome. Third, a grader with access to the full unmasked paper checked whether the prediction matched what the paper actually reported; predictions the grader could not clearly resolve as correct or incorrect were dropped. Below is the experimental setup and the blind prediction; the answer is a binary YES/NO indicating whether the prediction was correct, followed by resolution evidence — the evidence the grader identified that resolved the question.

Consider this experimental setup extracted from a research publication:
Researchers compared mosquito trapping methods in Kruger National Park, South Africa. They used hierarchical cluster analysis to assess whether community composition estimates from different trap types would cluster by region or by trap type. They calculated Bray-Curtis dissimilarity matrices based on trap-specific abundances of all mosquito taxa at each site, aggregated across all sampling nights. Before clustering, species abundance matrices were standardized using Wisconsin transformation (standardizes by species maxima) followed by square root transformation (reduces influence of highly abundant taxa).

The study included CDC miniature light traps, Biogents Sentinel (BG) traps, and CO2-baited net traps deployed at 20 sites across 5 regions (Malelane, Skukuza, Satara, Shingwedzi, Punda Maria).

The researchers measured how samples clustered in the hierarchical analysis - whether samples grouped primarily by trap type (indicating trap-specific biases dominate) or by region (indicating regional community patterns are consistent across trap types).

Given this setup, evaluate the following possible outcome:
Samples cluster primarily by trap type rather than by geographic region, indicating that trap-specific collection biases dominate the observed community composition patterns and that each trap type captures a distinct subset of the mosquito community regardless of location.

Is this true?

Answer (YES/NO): NO